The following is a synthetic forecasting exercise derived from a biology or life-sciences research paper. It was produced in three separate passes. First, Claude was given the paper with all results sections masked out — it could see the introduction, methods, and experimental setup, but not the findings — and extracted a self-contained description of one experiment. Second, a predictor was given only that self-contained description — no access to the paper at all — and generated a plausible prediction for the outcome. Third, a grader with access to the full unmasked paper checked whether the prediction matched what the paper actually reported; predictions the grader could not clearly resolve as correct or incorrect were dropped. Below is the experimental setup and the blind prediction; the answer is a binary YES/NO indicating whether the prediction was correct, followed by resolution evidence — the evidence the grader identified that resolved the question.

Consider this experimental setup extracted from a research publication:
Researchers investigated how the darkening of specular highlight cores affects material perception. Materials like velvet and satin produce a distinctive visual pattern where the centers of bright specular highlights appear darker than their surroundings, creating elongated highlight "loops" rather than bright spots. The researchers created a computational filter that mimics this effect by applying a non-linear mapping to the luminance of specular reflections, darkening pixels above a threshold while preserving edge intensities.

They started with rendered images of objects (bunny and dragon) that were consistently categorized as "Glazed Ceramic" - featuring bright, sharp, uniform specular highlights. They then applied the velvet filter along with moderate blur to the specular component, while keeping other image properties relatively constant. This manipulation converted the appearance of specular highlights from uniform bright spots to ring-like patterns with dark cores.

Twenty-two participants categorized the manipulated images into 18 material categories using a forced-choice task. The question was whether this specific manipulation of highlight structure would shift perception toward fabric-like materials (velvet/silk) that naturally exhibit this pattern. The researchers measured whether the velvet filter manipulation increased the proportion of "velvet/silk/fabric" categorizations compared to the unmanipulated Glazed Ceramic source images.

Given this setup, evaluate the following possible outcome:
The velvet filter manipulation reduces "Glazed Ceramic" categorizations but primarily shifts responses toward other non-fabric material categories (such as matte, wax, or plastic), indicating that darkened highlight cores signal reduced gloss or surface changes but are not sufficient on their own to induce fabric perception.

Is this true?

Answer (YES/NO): NO